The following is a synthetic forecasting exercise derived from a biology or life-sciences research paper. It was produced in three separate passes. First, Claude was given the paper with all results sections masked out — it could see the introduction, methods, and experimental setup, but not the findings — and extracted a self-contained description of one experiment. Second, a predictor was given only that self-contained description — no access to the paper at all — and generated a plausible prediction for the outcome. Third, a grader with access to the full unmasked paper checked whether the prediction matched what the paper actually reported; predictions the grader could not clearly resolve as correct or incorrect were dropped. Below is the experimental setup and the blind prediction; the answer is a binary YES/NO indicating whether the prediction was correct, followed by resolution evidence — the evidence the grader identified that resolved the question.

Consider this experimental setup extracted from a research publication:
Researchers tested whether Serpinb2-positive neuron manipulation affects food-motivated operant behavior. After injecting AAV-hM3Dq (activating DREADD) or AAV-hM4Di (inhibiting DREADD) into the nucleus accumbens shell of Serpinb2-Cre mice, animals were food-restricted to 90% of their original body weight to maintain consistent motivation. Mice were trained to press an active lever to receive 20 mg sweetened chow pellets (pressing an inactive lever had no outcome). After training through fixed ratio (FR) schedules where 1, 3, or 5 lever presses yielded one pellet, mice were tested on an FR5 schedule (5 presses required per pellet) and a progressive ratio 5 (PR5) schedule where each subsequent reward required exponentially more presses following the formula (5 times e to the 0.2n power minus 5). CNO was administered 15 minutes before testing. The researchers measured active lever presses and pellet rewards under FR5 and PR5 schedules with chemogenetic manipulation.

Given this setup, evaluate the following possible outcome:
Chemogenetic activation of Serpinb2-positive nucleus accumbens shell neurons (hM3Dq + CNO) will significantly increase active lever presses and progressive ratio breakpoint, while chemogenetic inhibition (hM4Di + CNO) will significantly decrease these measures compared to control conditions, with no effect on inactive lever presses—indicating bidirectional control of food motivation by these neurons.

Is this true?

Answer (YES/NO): NO